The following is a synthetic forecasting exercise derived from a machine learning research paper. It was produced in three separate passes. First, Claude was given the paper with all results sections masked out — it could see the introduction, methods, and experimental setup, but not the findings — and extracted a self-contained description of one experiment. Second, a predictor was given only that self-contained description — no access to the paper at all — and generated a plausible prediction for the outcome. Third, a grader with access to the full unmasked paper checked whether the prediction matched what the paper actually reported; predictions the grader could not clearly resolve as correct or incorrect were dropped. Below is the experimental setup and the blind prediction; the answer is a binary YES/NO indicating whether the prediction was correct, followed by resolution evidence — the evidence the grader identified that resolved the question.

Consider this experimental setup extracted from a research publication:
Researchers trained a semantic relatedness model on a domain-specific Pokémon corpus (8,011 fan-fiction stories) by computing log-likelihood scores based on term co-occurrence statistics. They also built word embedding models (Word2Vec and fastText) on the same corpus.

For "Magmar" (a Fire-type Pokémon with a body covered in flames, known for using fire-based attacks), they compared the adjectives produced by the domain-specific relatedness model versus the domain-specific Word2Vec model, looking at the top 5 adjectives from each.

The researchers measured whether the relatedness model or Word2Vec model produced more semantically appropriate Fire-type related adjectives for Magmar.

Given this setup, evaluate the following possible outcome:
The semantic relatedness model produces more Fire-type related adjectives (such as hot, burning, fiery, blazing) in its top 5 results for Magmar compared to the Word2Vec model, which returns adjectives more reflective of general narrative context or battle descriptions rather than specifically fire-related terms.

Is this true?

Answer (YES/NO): YES